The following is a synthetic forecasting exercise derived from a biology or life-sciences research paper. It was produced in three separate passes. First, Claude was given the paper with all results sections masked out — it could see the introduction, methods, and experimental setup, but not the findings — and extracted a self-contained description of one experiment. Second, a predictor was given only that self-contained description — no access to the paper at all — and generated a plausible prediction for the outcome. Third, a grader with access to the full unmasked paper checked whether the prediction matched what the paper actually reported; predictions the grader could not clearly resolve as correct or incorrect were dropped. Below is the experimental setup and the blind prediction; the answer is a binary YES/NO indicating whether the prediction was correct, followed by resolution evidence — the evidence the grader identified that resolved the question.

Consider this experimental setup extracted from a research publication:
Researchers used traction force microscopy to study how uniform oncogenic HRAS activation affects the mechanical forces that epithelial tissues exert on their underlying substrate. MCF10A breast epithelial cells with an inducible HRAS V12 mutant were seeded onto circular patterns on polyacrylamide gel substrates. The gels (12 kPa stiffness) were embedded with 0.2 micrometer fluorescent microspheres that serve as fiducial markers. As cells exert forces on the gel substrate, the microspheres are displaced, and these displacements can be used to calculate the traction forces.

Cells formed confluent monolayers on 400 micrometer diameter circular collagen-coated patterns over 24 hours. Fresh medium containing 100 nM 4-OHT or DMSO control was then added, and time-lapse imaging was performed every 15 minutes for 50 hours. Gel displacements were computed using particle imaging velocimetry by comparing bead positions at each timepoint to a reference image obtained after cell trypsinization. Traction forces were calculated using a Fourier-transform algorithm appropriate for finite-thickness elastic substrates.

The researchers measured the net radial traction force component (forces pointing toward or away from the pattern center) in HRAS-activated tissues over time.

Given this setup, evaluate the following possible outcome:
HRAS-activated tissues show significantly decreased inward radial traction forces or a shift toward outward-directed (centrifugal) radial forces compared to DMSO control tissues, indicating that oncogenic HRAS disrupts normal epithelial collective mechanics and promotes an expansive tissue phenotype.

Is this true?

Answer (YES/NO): NO